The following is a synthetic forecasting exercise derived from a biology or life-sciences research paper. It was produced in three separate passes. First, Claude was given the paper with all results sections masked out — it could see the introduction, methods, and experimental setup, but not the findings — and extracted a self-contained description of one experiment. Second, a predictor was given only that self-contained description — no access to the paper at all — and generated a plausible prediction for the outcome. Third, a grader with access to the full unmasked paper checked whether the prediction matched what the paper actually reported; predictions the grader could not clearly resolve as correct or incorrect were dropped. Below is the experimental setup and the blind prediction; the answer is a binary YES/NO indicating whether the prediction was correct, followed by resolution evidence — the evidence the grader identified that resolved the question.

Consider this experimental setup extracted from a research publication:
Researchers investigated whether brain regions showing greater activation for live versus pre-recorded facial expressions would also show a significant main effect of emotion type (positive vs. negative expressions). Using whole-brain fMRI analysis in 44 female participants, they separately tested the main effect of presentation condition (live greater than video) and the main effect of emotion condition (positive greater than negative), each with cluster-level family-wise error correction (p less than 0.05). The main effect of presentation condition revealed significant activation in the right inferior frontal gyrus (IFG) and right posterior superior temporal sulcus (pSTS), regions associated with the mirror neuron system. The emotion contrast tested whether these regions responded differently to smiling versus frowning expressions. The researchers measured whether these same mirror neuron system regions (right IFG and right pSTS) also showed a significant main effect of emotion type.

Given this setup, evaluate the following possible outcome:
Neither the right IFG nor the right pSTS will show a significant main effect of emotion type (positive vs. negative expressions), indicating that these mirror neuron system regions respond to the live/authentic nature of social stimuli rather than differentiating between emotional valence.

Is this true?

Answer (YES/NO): NO